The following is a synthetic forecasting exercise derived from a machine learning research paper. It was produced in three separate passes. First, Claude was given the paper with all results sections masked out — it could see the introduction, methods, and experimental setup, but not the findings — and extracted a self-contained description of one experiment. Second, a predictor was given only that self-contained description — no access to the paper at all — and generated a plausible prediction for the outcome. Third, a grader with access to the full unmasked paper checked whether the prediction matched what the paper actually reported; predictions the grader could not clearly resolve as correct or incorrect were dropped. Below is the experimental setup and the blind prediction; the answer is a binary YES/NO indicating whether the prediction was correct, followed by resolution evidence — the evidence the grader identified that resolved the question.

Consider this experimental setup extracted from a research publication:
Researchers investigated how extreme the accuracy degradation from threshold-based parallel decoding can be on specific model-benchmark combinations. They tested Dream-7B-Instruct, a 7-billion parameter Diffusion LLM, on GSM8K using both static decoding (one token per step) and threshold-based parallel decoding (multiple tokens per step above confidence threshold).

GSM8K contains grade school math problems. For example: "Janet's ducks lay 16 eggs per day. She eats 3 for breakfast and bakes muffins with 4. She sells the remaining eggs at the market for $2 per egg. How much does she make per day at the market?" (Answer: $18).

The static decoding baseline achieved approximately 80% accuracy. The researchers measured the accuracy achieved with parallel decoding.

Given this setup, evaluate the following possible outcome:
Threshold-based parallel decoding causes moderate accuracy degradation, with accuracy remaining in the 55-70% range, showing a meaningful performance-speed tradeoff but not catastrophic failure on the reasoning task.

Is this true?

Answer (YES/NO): YES